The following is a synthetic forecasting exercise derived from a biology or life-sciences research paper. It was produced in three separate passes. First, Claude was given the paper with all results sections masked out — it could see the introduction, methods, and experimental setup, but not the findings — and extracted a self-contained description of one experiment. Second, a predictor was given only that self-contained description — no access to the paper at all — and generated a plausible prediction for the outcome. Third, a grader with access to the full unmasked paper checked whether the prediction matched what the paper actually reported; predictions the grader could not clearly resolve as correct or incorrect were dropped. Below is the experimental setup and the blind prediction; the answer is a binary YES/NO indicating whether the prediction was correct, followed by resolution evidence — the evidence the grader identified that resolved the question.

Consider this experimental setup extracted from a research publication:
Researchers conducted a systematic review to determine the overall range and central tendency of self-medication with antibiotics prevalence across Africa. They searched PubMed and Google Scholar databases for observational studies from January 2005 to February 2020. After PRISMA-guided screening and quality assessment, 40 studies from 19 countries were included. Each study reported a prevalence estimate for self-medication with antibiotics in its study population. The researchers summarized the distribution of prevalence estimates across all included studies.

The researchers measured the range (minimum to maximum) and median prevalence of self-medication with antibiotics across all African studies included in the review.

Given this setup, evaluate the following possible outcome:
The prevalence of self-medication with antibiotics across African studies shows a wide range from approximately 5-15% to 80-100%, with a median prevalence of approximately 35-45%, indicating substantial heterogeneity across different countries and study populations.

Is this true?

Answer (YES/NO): NO